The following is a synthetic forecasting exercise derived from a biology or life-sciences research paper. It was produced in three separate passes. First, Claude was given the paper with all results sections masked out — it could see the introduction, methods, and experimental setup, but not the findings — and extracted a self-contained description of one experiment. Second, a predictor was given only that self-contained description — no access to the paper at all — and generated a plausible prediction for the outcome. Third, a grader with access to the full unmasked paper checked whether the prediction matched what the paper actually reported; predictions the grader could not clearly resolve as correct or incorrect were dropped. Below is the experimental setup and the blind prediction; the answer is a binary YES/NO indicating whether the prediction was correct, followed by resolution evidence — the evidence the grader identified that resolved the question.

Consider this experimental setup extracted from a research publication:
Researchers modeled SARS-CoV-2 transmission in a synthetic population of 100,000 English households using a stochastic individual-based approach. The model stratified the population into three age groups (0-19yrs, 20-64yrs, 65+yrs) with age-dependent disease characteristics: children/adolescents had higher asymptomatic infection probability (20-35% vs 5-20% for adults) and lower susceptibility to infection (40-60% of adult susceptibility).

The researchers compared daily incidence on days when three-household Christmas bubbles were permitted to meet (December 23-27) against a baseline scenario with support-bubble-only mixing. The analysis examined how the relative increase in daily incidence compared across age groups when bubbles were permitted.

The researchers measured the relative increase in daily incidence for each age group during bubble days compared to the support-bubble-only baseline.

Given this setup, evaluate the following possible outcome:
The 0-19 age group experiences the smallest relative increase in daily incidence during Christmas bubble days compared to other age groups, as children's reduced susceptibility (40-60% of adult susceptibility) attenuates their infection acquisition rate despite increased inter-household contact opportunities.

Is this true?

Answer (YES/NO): YES